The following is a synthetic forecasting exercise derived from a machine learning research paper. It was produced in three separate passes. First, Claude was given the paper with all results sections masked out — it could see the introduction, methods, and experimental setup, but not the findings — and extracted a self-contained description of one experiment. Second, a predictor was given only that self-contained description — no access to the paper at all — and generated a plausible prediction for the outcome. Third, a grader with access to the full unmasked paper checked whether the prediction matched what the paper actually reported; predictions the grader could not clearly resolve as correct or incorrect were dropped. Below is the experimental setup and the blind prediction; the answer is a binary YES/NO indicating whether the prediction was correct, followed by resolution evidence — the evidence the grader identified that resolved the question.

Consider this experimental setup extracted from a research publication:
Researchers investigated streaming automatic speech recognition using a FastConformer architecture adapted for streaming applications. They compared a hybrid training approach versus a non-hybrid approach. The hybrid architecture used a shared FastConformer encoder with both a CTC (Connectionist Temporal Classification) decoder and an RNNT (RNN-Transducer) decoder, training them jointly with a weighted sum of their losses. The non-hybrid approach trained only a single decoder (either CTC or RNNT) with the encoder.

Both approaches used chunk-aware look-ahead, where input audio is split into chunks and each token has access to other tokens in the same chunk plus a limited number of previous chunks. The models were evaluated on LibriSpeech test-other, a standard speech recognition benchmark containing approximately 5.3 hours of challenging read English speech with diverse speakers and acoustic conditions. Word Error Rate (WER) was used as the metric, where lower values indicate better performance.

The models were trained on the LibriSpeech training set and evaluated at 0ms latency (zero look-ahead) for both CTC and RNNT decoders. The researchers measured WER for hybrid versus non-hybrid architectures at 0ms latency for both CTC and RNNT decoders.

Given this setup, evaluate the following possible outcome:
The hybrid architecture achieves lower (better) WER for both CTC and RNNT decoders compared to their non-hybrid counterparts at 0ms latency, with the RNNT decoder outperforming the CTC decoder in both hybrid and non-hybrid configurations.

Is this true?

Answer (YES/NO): NO